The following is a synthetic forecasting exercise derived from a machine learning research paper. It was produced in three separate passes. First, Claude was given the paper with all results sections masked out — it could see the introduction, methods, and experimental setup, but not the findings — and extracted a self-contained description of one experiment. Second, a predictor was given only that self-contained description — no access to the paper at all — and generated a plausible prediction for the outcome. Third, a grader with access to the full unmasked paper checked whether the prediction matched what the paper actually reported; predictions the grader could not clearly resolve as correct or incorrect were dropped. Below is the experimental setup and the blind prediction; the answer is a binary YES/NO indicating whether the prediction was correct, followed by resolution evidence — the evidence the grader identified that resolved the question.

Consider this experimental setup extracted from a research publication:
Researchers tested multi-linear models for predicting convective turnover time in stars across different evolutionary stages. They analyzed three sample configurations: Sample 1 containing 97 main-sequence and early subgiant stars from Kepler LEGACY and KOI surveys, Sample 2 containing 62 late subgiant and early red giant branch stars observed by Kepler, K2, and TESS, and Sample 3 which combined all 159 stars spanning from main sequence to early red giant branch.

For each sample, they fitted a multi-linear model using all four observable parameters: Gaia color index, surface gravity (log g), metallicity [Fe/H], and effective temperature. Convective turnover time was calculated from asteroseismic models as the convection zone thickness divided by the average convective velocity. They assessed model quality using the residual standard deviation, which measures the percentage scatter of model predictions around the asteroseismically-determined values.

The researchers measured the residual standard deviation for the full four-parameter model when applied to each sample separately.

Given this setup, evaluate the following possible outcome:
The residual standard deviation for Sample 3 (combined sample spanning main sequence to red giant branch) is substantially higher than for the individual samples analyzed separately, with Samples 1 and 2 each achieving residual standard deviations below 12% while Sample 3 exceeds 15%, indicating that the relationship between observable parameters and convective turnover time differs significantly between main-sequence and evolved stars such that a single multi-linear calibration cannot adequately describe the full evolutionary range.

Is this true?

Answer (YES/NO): NO